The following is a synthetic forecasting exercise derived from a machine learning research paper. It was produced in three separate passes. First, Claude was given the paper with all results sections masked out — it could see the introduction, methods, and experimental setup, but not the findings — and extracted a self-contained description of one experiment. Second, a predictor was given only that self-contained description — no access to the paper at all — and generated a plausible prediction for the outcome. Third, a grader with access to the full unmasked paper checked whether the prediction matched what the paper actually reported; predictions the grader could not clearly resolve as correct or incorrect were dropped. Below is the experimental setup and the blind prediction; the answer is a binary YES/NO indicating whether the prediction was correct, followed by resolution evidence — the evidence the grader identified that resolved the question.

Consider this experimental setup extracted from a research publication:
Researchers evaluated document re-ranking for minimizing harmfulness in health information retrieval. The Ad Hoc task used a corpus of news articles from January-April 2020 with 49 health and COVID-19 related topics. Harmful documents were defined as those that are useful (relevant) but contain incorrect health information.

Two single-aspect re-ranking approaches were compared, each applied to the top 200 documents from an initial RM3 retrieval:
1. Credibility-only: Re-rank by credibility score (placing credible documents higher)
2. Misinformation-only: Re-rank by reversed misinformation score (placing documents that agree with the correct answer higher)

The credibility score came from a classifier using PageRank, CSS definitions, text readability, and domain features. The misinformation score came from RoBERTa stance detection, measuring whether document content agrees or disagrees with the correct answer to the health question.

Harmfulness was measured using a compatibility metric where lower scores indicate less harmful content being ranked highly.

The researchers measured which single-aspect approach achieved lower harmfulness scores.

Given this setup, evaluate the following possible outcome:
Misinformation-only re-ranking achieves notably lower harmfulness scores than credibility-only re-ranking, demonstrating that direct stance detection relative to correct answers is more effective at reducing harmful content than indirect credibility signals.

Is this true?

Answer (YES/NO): NO